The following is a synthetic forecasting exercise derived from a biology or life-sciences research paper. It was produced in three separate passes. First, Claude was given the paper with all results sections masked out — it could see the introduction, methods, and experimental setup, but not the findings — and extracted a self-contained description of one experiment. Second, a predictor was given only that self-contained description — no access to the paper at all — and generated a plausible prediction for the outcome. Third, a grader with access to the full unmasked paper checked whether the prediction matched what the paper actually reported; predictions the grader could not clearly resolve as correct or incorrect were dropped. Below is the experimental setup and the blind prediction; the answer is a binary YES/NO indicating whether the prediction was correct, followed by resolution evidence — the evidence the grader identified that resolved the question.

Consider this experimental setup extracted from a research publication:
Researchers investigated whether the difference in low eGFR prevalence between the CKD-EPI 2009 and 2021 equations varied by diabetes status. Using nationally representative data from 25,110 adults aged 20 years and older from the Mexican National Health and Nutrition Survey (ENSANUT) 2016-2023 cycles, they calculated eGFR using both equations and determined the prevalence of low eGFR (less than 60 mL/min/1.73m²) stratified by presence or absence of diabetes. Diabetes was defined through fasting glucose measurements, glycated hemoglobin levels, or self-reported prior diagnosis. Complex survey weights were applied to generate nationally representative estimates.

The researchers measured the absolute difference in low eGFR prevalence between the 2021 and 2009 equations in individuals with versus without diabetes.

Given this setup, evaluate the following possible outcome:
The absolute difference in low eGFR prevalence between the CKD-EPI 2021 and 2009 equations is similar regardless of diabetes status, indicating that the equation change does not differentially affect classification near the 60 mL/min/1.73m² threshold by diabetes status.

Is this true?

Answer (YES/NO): NO